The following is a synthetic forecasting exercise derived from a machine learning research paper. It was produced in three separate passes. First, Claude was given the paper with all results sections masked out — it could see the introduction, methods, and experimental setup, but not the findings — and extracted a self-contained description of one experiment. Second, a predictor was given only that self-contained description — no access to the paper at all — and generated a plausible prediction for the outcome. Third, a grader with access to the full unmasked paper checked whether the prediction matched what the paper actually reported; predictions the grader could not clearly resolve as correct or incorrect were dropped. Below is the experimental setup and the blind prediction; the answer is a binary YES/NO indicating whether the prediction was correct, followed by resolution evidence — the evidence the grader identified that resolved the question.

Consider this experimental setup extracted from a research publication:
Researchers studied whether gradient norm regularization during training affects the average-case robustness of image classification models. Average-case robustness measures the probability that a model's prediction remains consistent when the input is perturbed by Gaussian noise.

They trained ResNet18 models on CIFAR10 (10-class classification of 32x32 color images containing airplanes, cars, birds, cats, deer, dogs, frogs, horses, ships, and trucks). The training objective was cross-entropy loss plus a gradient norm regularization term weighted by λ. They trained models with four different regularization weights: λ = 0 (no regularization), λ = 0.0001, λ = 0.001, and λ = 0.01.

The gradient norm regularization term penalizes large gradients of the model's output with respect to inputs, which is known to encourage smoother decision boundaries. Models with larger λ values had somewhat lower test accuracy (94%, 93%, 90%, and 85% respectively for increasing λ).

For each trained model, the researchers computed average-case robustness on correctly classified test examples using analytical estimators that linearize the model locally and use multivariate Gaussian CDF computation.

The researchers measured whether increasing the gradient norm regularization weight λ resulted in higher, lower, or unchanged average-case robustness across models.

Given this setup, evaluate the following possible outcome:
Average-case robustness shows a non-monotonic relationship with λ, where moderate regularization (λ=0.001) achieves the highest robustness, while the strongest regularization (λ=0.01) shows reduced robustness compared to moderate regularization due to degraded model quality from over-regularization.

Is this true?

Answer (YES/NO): NO